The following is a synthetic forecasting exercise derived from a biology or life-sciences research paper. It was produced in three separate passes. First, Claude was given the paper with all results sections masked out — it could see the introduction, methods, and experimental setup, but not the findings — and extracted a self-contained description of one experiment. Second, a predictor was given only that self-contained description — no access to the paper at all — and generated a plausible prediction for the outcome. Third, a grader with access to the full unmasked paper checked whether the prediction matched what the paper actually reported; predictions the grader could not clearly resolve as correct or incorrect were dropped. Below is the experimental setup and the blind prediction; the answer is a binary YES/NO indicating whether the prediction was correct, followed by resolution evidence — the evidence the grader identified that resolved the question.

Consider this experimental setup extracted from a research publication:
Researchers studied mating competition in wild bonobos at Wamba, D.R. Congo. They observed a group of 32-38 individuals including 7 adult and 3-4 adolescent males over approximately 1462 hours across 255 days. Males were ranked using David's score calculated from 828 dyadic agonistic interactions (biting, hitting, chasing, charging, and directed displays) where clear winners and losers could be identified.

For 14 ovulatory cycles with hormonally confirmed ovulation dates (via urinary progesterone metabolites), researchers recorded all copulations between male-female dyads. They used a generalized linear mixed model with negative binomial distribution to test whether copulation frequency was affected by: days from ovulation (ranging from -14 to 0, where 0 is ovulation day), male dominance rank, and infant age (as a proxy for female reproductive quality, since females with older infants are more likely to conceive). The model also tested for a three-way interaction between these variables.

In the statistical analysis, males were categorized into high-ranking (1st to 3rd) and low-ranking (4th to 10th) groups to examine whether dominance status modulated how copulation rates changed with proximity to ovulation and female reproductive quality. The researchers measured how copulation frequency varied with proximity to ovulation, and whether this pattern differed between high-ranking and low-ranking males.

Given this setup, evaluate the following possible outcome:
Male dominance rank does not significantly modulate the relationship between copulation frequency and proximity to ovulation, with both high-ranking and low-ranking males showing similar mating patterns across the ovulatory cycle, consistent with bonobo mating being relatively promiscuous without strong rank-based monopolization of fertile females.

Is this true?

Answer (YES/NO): NO